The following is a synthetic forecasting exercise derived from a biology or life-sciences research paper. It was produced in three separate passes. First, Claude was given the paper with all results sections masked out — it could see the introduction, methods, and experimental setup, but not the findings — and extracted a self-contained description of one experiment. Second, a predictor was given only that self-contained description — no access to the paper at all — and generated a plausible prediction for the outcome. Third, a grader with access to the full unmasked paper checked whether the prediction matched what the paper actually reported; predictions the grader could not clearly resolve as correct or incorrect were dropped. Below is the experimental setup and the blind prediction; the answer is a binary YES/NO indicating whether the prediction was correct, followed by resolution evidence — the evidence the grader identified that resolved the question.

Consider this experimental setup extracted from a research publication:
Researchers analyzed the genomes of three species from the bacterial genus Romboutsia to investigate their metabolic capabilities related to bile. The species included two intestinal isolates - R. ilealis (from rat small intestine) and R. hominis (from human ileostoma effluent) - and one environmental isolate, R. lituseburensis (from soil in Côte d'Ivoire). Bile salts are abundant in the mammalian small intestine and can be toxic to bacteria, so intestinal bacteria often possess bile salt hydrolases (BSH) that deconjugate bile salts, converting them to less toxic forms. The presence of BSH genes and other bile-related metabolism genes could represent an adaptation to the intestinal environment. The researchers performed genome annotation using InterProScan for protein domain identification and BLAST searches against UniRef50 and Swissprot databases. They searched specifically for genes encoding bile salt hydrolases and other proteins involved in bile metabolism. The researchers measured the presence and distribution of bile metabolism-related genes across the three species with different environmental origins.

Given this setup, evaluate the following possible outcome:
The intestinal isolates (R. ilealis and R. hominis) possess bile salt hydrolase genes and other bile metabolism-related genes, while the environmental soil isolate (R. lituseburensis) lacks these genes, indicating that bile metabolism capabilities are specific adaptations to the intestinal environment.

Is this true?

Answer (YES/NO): YES